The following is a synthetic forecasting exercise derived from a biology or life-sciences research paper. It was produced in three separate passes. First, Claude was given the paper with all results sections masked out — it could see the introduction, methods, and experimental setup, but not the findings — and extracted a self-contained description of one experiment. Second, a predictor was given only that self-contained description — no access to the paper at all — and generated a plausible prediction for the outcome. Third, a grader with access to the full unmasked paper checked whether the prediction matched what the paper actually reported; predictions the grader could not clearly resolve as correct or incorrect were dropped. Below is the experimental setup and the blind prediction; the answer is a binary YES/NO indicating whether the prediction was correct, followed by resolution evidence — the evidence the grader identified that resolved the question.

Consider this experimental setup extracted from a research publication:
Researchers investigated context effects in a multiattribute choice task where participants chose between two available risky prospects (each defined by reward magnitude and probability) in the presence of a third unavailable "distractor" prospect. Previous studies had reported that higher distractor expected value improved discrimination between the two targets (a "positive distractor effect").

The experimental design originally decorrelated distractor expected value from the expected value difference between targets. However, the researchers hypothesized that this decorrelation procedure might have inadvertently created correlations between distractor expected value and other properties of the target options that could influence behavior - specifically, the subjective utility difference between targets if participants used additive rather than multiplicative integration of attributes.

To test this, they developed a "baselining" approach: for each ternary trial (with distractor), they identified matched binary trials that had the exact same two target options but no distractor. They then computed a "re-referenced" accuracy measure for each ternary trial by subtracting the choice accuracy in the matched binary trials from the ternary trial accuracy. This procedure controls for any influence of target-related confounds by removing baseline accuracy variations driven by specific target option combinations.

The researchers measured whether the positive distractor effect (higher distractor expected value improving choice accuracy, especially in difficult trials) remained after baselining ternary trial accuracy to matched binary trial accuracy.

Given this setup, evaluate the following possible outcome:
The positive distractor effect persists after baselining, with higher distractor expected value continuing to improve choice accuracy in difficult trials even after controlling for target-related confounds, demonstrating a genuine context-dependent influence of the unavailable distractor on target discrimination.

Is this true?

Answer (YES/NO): NO